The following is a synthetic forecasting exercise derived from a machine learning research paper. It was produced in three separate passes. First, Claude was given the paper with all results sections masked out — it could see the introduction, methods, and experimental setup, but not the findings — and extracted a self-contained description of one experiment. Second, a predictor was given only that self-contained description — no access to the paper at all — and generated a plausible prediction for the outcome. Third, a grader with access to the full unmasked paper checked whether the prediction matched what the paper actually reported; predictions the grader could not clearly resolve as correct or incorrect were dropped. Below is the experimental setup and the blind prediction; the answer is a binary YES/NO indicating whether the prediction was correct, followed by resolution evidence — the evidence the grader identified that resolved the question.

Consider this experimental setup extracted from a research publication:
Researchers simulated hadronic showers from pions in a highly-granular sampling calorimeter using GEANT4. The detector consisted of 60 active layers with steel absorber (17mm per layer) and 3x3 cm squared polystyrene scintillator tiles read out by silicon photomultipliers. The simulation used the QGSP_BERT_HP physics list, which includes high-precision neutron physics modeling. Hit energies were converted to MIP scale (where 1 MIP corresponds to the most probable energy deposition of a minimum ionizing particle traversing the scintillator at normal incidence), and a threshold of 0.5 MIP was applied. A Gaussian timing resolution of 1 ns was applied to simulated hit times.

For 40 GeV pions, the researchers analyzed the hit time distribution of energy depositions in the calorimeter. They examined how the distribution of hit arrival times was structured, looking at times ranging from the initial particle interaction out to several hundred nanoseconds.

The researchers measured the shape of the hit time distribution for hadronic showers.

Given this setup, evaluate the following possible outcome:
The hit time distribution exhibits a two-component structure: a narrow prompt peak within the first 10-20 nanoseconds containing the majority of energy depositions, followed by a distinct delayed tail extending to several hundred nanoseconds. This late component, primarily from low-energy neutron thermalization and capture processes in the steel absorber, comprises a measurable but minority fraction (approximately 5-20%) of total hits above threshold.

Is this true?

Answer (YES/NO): NO